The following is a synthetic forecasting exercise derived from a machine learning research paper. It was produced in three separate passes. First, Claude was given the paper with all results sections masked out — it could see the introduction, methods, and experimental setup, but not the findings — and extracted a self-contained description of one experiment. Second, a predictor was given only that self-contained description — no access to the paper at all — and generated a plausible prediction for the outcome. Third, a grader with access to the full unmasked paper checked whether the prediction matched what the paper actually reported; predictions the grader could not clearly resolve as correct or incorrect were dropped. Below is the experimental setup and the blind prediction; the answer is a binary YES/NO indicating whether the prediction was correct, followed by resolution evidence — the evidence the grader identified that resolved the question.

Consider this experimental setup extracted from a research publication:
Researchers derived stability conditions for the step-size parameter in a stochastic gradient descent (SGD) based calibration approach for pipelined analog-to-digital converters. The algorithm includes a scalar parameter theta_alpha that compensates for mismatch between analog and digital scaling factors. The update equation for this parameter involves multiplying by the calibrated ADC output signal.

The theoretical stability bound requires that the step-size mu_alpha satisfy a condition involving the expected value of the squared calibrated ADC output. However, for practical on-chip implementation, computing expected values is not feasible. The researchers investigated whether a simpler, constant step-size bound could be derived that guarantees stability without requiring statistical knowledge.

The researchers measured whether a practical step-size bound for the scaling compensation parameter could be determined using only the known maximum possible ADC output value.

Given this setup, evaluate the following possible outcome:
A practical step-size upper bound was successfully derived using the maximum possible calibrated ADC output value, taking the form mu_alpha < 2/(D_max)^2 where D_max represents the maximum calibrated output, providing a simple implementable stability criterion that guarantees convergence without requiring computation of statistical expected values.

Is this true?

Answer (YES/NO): YES